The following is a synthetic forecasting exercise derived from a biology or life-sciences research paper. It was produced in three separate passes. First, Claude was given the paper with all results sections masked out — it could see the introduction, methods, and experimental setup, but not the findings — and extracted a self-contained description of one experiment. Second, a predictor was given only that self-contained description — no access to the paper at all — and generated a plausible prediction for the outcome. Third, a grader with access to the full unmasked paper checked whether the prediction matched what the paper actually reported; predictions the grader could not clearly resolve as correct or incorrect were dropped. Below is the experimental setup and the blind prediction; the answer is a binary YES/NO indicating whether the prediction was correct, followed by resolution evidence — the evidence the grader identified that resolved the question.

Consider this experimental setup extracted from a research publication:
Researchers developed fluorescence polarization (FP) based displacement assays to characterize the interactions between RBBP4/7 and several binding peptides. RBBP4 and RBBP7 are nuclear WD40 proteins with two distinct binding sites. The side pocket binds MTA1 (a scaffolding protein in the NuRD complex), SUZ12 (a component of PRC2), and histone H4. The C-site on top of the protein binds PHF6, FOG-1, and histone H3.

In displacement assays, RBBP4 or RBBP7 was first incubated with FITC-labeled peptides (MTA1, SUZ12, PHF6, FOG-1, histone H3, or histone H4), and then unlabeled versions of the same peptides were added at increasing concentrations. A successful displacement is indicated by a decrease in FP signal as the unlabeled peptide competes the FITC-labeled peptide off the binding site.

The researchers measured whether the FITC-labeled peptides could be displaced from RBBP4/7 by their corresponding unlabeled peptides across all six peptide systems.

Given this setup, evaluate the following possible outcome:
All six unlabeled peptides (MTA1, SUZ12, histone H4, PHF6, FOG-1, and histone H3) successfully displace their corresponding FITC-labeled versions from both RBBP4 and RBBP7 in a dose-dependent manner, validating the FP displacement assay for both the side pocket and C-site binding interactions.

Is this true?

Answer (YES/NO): NO